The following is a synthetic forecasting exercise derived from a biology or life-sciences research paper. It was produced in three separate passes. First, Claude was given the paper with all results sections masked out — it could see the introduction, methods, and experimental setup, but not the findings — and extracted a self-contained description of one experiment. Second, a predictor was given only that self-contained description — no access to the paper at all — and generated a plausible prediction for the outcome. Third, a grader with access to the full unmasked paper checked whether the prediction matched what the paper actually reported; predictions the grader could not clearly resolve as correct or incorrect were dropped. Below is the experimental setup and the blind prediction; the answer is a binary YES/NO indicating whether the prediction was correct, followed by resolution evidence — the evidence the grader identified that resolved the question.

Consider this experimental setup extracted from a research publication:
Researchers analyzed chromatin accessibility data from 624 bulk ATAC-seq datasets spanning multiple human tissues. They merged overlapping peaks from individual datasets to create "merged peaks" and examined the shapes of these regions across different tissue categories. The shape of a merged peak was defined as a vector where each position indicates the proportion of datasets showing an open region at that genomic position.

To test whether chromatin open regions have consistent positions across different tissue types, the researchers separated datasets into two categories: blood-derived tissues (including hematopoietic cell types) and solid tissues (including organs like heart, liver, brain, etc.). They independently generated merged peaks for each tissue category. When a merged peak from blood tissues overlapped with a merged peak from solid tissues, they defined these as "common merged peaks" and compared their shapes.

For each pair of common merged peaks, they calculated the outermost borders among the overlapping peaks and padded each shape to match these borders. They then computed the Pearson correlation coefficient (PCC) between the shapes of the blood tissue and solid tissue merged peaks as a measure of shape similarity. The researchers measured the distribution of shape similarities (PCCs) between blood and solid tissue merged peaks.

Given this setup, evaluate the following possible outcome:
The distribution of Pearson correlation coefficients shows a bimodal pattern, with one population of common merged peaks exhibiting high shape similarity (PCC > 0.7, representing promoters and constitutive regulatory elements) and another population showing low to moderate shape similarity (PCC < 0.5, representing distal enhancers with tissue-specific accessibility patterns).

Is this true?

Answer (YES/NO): NO